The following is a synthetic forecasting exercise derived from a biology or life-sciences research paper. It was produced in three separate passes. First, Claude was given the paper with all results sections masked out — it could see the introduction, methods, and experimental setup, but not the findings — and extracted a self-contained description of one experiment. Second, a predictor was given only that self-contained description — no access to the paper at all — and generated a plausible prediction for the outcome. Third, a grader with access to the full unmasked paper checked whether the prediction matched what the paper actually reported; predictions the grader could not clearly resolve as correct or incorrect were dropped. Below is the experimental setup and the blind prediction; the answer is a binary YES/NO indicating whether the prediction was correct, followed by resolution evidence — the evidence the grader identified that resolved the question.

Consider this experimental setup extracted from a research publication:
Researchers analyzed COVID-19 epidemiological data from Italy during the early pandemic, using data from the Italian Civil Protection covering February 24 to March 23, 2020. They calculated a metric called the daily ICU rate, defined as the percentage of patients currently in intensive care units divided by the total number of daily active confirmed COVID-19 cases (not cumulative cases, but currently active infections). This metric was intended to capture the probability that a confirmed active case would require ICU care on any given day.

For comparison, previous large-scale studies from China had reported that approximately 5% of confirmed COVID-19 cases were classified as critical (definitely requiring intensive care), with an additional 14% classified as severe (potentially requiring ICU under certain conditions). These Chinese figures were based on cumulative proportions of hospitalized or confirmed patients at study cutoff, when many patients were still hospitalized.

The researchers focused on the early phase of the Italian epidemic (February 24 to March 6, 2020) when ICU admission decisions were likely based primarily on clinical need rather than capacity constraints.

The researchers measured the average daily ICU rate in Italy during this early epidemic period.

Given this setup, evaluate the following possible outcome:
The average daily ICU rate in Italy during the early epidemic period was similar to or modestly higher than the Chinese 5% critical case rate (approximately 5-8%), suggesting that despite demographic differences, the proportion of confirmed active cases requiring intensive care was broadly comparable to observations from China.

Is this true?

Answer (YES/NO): NO